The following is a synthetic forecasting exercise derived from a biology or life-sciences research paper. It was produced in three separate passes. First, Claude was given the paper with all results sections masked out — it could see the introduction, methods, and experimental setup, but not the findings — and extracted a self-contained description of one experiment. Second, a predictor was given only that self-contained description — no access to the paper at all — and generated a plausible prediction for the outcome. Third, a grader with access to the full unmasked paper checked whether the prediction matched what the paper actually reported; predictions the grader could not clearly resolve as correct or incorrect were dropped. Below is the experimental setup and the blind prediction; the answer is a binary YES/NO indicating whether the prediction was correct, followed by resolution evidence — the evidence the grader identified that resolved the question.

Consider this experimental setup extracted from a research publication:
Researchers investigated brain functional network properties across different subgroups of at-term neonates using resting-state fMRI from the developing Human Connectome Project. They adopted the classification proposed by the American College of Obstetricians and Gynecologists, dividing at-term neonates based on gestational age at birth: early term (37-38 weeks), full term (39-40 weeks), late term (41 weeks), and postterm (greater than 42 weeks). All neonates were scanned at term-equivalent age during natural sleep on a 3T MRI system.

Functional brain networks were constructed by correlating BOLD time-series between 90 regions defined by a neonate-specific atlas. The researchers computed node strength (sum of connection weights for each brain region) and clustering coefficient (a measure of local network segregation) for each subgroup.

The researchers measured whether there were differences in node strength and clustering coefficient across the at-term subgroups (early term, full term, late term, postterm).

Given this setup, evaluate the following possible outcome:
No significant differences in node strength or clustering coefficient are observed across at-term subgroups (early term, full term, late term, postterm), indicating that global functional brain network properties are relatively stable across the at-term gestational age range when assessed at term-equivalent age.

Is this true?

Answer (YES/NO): YES